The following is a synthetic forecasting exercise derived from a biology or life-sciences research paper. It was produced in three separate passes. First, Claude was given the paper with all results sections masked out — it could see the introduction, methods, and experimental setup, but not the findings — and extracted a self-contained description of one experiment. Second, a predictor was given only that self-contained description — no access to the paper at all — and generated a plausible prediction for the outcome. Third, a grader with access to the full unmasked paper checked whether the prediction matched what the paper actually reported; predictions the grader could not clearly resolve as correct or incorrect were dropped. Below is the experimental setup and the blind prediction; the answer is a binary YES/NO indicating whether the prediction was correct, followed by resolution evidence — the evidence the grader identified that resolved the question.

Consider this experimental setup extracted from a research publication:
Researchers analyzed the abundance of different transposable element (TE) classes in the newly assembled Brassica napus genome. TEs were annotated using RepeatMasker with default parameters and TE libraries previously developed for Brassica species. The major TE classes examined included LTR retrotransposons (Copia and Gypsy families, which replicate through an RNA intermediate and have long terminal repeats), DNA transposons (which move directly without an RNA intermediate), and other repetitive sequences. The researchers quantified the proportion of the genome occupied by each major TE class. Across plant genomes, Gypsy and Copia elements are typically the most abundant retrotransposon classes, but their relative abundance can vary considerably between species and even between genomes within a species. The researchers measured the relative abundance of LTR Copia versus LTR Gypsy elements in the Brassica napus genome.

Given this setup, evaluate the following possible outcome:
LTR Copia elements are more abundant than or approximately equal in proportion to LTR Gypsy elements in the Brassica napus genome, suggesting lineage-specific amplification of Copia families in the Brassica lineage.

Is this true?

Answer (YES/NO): YES